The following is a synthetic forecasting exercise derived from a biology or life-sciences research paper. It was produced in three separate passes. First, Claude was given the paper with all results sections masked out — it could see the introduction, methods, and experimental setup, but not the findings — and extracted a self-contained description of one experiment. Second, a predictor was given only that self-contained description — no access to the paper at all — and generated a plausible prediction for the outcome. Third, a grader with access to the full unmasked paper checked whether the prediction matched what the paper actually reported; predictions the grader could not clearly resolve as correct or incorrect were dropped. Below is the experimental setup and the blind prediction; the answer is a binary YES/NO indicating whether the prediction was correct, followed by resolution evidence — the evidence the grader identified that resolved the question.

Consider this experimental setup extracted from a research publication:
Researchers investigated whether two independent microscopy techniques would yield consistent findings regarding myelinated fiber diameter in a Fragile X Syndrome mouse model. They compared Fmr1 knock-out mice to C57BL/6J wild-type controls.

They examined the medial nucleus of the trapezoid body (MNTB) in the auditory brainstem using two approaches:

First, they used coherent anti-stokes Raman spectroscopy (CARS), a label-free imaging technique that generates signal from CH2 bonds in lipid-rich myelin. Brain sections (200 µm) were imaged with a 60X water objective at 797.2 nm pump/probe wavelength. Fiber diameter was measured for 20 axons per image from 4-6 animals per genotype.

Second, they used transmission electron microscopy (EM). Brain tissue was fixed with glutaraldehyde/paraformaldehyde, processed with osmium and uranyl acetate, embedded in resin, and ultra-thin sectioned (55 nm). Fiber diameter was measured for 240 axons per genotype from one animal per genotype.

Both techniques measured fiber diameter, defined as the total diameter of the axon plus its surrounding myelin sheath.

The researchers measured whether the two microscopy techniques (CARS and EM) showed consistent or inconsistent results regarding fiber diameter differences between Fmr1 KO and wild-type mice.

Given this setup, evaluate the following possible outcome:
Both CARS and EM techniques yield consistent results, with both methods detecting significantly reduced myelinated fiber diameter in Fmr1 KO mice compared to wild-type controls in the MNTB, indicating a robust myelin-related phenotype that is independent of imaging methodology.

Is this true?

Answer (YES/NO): YES